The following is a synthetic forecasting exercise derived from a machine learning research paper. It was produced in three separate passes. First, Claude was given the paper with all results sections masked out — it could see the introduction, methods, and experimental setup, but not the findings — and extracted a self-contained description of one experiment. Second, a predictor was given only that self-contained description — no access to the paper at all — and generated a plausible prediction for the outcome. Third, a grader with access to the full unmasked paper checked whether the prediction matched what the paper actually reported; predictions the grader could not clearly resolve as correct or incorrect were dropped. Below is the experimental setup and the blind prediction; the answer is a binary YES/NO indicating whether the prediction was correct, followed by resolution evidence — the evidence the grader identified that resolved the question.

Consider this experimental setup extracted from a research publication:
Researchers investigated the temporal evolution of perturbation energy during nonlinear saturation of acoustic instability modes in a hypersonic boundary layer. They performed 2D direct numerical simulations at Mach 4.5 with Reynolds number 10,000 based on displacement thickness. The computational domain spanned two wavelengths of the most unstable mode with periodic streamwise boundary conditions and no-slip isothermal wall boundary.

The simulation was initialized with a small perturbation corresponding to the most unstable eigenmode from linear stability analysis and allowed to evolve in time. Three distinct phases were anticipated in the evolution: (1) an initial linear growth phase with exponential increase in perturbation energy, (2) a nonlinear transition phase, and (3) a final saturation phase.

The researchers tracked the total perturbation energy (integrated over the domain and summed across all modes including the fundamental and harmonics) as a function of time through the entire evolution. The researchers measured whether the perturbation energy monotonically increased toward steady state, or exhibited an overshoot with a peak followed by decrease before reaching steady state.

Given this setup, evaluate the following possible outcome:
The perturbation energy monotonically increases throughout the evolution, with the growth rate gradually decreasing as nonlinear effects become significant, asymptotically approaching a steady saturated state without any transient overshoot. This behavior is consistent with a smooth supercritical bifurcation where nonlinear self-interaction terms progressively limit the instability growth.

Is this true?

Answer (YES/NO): NO